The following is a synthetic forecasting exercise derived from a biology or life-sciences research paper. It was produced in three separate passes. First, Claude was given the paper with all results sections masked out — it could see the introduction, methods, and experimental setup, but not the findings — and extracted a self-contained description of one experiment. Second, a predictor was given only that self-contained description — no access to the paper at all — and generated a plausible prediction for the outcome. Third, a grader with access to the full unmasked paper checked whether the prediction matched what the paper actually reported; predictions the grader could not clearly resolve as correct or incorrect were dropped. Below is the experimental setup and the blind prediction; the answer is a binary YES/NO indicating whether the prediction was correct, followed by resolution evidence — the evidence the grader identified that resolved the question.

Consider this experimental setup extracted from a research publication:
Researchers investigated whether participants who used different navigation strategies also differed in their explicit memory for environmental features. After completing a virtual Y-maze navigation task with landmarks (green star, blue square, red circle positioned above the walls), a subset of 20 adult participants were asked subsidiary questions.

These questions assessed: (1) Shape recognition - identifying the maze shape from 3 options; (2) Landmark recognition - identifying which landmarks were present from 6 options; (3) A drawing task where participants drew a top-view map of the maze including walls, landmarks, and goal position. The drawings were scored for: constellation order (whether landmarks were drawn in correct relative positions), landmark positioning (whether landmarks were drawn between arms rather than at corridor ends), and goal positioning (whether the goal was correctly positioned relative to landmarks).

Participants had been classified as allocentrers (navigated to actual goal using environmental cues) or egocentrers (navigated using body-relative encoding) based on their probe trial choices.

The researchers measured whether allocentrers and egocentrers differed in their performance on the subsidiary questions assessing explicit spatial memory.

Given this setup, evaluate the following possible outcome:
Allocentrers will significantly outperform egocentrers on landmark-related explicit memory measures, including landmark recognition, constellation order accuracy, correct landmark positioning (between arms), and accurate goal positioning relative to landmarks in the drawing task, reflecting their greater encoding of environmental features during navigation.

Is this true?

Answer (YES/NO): NO